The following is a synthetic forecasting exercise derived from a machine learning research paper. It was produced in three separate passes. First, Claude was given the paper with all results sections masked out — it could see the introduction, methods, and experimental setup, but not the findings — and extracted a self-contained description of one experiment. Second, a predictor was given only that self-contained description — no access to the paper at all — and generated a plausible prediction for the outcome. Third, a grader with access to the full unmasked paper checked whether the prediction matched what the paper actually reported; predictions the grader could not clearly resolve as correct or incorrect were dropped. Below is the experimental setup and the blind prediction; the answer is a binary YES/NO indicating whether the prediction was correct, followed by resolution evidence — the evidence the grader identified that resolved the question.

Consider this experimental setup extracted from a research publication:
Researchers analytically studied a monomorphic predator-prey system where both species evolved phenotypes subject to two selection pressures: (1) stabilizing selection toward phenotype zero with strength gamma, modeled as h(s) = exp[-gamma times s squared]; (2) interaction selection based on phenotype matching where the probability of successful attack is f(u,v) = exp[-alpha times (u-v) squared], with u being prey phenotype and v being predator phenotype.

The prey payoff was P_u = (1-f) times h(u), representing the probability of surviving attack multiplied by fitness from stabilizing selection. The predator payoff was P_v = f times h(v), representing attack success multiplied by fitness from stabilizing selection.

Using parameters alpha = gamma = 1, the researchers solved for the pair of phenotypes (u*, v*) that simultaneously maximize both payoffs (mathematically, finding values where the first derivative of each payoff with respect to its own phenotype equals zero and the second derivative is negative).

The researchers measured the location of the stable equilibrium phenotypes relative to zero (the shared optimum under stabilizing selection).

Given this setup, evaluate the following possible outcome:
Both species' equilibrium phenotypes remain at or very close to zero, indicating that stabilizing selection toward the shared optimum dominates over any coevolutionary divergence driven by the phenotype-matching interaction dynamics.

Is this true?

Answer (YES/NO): NO